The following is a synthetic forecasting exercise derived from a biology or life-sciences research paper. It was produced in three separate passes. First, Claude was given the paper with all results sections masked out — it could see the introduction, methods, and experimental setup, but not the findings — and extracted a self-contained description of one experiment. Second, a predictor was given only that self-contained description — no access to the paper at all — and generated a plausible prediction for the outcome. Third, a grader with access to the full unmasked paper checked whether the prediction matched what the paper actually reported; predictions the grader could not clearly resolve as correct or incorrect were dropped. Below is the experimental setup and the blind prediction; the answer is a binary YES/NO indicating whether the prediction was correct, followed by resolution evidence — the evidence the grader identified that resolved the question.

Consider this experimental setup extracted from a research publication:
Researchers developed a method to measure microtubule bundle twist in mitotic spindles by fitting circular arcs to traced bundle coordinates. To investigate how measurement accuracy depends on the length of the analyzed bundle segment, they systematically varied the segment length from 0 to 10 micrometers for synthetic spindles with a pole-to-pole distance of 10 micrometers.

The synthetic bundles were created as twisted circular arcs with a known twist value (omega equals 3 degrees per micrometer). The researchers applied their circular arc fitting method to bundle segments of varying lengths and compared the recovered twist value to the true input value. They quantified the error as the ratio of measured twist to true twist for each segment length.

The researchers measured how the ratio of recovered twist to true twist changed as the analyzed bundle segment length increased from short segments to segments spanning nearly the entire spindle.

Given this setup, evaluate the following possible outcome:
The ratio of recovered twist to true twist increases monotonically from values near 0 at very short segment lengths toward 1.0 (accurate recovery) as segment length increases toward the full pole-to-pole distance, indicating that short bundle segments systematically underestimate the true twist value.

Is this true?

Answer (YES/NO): NO